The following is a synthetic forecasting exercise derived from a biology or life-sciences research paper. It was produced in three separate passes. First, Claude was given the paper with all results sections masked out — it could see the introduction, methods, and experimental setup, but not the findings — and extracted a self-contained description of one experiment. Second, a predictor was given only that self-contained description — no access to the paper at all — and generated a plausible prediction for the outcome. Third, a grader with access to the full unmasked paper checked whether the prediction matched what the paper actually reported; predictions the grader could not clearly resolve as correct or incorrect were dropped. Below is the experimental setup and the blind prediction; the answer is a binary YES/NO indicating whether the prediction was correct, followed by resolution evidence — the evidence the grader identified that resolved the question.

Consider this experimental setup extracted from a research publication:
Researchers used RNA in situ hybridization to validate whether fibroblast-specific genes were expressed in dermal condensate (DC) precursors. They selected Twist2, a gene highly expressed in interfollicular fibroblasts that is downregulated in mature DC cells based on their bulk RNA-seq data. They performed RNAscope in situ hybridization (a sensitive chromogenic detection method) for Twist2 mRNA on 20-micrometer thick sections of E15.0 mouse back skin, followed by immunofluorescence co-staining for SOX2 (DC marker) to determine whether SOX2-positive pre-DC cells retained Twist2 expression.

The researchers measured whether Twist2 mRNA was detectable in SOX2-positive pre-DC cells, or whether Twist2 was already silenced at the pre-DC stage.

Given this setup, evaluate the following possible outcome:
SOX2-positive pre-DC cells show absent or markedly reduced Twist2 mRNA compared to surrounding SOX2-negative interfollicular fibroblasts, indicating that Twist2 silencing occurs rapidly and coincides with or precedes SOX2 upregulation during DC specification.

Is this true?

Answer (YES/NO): NO